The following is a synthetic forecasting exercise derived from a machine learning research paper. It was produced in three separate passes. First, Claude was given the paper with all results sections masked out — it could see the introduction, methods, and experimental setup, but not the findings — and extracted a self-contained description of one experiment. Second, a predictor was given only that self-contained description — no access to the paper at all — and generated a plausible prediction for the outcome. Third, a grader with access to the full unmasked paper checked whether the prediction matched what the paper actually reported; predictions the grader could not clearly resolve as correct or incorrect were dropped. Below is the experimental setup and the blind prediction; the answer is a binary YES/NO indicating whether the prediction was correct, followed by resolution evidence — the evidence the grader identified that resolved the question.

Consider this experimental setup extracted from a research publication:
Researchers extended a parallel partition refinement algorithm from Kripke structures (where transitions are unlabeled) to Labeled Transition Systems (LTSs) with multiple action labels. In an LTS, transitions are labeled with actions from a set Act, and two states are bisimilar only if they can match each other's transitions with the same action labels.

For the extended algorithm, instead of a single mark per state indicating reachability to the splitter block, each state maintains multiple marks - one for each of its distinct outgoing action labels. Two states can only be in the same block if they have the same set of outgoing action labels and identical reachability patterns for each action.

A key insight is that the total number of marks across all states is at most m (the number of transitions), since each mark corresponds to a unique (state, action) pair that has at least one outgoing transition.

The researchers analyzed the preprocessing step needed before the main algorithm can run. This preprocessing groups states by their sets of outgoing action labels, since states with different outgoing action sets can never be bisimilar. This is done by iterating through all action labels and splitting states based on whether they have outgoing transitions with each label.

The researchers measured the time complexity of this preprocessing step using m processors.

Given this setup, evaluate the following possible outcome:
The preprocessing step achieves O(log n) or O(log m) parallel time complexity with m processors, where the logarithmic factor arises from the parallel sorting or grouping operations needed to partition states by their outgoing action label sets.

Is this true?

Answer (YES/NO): NO